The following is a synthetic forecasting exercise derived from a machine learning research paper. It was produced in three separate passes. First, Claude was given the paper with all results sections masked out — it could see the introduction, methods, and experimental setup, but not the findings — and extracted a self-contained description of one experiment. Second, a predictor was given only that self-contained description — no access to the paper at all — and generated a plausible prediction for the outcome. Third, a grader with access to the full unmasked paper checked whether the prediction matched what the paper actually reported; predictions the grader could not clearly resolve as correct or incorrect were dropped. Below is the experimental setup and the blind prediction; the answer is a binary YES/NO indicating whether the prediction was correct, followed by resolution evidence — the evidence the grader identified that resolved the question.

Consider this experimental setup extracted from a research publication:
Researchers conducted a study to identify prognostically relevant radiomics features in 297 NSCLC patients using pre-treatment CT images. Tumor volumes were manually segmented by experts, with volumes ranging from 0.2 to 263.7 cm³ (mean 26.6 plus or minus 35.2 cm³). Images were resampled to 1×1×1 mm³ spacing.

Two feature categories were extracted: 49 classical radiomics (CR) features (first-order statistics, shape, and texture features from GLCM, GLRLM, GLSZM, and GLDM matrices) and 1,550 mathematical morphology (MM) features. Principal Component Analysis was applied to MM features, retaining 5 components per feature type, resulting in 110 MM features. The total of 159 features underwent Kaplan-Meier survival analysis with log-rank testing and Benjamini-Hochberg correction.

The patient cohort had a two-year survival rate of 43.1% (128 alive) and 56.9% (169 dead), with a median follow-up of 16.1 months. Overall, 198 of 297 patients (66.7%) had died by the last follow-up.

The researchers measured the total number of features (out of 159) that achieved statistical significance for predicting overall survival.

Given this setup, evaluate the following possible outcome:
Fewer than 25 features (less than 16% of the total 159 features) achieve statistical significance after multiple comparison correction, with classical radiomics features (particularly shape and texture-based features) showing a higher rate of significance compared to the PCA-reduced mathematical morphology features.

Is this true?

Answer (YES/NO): NO